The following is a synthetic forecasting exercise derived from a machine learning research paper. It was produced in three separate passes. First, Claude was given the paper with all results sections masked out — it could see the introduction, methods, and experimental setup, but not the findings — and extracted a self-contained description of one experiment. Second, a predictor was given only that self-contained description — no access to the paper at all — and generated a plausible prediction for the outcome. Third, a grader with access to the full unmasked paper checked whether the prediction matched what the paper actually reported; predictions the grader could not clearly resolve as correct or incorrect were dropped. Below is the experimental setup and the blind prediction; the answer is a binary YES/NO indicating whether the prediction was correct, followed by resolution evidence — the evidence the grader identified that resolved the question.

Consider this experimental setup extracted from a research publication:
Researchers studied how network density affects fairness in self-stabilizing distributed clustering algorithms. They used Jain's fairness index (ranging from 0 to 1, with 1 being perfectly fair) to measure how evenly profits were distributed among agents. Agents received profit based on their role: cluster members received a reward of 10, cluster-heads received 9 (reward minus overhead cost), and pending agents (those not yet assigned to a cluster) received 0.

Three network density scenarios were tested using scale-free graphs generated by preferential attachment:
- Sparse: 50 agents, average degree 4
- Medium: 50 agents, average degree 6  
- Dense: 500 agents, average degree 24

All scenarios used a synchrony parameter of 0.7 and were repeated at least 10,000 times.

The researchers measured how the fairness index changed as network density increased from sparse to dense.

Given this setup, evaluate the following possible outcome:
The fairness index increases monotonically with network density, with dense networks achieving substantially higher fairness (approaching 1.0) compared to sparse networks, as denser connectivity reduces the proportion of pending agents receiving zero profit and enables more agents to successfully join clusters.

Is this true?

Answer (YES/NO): NO